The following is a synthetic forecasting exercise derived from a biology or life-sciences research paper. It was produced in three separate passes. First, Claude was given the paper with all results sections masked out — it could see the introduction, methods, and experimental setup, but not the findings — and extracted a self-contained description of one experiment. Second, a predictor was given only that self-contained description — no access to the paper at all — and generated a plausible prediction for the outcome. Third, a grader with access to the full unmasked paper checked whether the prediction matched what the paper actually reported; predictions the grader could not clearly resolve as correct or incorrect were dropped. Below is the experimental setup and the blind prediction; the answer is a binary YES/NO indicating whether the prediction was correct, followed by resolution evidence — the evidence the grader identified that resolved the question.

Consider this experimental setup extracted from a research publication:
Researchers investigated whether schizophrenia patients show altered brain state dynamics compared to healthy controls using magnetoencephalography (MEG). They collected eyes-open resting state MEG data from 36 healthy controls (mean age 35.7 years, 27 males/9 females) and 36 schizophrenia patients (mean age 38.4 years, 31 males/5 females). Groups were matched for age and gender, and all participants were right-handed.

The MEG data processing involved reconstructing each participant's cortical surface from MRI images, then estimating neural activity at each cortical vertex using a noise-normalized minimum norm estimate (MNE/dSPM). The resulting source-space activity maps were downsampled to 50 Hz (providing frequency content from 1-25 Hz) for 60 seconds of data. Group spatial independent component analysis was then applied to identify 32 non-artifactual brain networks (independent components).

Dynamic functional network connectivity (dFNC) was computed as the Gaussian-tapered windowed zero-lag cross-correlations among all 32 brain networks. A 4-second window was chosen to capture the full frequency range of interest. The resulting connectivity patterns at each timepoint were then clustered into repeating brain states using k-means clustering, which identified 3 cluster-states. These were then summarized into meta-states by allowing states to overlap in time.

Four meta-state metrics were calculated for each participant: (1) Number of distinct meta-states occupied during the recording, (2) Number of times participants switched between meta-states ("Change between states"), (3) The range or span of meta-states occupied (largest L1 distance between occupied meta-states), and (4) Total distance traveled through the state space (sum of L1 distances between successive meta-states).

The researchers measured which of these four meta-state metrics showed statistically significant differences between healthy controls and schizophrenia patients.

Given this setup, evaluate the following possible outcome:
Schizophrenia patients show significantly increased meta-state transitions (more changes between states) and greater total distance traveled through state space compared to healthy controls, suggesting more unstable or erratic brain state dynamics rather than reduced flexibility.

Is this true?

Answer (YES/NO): YES